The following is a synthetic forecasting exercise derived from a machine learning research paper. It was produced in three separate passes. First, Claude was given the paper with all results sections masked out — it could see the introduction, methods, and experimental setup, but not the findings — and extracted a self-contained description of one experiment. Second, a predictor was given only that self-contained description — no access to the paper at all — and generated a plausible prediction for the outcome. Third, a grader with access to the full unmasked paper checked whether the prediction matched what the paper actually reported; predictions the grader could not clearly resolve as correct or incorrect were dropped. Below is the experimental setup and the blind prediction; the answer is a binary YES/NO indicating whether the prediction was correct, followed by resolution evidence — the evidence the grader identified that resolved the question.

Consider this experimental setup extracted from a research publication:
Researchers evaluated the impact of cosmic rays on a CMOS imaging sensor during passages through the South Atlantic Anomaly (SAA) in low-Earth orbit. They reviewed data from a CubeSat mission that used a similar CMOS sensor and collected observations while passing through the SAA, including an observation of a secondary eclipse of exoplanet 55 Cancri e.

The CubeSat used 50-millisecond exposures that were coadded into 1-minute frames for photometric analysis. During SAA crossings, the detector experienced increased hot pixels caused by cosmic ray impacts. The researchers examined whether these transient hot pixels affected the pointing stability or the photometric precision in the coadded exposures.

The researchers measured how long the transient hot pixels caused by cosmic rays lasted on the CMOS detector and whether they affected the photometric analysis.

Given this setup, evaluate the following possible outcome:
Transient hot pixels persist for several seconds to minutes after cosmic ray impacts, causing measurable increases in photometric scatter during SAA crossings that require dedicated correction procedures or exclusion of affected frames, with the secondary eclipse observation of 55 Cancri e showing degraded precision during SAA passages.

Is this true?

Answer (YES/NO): NO